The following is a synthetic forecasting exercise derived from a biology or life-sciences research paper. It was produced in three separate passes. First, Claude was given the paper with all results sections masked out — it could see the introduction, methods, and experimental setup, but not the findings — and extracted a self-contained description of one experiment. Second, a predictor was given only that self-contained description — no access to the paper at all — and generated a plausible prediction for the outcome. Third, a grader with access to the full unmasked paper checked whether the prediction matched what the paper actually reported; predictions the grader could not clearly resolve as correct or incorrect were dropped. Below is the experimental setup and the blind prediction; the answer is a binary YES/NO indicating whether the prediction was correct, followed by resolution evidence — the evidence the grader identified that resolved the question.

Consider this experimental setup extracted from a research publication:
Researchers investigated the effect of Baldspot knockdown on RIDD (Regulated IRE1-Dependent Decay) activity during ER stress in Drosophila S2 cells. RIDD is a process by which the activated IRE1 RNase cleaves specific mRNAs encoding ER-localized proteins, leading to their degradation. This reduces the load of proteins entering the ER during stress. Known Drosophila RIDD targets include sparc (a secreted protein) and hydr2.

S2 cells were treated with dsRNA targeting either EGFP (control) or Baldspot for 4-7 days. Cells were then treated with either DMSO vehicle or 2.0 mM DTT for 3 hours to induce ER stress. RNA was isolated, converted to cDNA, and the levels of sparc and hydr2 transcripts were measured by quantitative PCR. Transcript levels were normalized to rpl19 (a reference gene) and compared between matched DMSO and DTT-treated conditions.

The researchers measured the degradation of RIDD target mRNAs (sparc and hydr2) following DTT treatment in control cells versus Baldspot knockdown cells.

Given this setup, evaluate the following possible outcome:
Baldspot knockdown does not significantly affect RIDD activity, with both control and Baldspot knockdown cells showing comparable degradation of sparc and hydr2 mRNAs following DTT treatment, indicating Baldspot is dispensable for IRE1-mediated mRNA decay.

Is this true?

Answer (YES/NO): NO